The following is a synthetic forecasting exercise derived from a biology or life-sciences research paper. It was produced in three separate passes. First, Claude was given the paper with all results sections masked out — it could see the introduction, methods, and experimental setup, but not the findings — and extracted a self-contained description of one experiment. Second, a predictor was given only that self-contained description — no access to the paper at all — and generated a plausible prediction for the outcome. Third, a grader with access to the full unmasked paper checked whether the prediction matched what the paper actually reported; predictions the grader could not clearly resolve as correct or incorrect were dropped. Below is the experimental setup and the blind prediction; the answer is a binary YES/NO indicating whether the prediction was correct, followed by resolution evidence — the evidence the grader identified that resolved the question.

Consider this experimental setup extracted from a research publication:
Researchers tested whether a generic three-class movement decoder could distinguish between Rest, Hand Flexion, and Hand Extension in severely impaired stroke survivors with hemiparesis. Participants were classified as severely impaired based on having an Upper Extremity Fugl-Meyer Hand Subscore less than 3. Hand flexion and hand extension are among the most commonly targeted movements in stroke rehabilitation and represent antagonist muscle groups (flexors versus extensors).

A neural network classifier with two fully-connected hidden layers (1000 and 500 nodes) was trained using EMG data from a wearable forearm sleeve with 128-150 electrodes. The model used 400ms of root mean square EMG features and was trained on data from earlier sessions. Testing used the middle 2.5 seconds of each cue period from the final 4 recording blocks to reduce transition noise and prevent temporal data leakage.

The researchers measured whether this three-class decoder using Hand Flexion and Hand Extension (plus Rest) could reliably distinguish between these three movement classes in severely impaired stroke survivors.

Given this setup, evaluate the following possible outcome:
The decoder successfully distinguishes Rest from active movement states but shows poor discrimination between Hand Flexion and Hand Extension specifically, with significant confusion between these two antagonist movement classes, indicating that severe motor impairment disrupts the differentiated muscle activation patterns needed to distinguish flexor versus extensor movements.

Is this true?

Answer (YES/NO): NO